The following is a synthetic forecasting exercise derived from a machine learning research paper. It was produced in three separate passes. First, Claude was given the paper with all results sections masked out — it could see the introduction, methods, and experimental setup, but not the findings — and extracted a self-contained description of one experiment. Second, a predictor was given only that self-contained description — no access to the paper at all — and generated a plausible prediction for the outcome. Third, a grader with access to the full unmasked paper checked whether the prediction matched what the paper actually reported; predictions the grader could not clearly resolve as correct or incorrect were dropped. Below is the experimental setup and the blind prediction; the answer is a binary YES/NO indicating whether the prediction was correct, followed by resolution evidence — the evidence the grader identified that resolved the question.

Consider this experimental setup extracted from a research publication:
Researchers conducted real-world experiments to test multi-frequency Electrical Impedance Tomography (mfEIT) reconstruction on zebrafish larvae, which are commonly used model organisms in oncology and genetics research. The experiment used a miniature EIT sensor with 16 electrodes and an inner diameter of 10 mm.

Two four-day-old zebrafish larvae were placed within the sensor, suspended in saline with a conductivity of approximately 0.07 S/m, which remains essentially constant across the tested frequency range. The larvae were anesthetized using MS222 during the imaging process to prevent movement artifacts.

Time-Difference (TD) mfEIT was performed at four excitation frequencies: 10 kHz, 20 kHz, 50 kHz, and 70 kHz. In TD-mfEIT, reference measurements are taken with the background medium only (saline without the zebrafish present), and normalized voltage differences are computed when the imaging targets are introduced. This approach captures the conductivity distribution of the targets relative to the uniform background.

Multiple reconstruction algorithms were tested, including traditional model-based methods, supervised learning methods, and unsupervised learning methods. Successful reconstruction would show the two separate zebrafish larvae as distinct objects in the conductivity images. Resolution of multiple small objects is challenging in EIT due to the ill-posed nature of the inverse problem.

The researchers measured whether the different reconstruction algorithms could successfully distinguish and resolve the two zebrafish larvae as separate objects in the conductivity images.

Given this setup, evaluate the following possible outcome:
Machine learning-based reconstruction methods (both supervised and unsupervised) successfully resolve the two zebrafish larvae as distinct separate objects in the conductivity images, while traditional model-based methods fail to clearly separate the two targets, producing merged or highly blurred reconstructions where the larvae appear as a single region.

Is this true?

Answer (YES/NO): NO